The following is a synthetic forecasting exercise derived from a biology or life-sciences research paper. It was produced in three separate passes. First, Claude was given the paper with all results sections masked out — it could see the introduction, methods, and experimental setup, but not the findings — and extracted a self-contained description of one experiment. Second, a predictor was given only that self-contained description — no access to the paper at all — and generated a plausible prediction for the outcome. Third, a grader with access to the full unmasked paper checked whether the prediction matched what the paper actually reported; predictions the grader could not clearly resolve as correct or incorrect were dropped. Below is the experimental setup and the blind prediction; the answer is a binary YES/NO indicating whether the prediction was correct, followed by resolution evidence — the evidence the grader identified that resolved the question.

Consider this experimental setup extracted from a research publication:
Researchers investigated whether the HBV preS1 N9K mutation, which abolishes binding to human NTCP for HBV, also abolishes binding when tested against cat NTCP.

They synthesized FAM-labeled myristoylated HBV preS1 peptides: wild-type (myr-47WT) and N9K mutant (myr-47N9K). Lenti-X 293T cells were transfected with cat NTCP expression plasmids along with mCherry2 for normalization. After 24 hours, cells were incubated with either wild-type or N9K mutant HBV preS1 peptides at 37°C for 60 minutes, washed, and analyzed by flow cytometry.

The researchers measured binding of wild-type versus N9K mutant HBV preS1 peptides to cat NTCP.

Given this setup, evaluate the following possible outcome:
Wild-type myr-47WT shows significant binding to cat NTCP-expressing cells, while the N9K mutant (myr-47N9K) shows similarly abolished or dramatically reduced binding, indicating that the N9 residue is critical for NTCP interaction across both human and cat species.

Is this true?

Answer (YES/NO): YES